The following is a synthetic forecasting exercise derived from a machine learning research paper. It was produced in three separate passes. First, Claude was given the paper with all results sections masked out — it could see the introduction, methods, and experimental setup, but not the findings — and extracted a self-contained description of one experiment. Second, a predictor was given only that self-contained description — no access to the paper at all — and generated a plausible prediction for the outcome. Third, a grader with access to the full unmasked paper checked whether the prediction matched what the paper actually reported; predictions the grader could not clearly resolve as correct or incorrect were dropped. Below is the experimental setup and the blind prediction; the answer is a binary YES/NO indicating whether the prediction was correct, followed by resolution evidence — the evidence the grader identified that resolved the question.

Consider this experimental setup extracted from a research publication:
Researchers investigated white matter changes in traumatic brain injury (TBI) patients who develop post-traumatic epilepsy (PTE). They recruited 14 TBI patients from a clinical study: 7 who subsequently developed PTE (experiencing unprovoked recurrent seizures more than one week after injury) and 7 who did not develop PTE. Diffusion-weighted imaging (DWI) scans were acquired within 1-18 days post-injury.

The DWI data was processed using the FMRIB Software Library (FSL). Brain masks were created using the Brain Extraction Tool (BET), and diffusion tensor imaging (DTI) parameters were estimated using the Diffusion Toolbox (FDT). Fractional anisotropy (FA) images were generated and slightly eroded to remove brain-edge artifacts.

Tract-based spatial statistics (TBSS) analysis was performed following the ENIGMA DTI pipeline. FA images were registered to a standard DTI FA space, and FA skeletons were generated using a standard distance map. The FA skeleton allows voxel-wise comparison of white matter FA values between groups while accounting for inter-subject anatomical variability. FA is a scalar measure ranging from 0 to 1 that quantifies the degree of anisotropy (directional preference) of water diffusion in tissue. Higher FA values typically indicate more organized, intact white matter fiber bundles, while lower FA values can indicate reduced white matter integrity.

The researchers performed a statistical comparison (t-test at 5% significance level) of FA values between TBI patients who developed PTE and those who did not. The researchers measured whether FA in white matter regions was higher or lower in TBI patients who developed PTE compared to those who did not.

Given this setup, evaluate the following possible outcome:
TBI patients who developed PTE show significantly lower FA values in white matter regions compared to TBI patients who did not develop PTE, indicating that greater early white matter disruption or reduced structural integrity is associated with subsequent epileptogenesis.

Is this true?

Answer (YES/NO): YES